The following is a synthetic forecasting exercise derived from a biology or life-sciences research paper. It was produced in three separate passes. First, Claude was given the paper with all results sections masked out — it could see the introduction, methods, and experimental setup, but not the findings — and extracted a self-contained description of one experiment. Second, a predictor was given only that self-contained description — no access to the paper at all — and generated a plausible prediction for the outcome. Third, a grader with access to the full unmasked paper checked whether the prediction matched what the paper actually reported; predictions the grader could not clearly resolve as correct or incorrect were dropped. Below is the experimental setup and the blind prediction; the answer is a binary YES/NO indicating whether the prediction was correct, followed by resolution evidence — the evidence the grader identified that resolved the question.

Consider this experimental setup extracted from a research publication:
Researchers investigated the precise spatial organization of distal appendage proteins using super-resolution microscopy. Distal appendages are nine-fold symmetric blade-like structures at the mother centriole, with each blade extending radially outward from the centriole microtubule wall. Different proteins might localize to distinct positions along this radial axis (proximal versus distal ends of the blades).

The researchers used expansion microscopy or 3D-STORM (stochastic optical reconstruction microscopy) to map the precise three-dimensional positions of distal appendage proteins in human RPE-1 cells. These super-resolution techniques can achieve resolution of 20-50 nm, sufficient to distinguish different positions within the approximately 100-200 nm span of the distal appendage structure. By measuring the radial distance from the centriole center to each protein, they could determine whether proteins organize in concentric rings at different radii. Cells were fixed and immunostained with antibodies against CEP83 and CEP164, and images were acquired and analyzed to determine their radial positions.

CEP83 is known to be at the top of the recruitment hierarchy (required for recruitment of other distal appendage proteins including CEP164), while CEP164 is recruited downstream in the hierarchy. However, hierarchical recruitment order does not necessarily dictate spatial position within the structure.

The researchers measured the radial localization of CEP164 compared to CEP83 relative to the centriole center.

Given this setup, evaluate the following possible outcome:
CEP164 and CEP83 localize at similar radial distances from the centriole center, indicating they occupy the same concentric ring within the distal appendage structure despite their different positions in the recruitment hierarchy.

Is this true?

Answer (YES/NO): NO